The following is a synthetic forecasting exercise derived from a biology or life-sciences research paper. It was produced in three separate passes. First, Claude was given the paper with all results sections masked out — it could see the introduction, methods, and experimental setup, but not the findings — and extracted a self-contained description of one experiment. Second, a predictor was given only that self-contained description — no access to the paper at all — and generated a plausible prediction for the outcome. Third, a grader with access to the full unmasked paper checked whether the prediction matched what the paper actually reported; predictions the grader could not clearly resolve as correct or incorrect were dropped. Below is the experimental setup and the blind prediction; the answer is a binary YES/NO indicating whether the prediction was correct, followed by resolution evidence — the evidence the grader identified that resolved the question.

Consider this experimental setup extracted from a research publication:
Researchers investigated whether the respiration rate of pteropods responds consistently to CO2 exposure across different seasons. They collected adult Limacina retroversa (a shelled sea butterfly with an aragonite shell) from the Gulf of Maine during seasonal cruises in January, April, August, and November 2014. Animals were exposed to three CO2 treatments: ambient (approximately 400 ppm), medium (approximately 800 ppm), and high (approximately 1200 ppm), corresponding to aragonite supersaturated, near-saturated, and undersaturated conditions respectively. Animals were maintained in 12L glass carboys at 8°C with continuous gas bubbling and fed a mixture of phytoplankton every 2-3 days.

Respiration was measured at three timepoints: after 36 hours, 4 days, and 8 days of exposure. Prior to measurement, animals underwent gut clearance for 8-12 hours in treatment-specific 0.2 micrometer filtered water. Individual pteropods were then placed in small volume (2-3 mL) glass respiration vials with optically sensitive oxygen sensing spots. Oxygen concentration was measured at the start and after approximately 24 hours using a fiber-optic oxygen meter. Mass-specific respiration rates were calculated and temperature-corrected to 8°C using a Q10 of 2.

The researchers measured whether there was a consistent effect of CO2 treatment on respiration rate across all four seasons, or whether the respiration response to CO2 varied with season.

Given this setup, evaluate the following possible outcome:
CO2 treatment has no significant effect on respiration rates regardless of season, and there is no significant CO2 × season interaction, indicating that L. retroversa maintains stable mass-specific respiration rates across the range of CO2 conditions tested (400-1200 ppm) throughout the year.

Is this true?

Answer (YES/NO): NO